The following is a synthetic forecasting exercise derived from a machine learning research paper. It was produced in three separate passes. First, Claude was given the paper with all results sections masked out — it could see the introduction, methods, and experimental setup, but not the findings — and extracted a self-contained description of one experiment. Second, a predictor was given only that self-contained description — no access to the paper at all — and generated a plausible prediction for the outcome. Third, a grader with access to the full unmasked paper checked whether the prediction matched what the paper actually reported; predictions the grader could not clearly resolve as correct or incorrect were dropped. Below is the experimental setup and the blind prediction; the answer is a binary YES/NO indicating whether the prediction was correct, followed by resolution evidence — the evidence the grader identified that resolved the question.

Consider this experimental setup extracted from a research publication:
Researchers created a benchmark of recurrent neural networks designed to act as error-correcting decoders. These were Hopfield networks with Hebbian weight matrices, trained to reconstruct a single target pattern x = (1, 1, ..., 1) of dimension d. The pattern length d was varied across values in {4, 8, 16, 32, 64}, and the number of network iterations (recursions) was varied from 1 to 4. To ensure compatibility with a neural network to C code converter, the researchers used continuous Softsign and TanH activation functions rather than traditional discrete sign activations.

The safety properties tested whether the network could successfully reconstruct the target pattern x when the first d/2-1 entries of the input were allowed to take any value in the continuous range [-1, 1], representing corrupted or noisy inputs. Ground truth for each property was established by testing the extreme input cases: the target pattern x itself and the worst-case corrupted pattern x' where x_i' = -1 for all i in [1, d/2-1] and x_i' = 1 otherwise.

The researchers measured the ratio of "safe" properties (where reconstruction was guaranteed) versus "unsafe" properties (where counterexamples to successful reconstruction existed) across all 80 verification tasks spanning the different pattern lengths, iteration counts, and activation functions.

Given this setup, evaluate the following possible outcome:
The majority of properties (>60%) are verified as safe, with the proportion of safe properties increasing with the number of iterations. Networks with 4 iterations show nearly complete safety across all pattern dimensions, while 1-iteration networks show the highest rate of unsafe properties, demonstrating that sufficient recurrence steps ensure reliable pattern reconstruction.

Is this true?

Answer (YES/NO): NO